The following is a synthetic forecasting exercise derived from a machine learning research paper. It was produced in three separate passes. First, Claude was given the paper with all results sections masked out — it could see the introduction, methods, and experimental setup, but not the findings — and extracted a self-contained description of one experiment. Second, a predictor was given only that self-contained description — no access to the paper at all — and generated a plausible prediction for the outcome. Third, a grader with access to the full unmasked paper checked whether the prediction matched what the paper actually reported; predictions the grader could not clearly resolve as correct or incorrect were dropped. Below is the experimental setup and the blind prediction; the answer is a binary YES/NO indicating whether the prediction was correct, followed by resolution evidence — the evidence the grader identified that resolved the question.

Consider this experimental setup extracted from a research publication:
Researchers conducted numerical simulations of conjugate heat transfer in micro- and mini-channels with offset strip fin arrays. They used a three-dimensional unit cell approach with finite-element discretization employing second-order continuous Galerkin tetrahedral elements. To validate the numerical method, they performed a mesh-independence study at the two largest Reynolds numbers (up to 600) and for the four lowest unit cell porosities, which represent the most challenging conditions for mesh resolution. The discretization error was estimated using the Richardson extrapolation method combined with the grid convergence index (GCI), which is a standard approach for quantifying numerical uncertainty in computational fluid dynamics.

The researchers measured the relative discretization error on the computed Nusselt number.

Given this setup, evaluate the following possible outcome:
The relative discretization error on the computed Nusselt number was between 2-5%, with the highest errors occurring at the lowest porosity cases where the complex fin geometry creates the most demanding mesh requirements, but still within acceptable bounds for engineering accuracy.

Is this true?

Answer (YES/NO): NO